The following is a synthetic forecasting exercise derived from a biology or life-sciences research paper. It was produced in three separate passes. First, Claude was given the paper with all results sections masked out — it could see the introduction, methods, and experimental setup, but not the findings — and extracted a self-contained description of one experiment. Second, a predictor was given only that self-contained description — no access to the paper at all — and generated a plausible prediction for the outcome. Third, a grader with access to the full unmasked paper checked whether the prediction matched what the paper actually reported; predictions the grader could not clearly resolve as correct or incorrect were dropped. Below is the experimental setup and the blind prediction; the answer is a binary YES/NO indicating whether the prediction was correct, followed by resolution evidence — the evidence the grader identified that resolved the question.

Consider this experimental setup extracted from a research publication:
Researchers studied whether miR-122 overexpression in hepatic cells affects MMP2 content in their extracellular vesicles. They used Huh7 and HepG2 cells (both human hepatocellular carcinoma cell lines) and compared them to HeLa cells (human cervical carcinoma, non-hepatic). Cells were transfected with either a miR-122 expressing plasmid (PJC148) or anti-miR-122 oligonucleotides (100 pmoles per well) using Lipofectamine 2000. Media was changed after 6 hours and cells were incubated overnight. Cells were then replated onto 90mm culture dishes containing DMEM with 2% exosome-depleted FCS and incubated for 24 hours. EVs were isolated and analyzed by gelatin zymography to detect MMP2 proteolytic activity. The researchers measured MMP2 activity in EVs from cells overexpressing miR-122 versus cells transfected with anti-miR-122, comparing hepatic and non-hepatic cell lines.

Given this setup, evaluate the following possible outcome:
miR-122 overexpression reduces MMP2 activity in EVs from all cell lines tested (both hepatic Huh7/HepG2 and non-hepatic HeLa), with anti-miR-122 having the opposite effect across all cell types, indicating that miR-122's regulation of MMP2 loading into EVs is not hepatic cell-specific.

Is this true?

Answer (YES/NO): NO